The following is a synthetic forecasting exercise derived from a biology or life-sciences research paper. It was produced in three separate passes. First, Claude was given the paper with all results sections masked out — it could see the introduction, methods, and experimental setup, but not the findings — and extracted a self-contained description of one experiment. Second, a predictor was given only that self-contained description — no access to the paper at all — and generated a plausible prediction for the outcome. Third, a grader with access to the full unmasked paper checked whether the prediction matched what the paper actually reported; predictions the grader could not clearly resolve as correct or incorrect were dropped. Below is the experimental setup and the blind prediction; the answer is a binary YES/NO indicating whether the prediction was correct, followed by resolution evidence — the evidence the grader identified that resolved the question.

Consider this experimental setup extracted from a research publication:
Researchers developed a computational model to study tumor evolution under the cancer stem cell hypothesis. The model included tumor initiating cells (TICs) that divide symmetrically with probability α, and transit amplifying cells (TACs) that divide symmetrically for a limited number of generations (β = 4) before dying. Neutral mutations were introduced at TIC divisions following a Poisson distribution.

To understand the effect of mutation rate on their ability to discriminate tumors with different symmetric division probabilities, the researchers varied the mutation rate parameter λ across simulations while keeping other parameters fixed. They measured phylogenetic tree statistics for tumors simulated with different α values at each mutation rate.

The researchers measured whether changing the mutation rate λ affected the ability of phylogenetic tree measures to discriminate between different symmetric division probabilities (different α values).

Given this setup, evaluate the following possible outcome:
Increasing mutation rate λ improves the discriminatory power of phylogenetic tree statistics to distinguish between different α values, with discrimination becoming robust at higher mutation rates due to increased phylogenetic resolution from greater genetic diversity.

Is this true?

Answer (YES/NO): NO